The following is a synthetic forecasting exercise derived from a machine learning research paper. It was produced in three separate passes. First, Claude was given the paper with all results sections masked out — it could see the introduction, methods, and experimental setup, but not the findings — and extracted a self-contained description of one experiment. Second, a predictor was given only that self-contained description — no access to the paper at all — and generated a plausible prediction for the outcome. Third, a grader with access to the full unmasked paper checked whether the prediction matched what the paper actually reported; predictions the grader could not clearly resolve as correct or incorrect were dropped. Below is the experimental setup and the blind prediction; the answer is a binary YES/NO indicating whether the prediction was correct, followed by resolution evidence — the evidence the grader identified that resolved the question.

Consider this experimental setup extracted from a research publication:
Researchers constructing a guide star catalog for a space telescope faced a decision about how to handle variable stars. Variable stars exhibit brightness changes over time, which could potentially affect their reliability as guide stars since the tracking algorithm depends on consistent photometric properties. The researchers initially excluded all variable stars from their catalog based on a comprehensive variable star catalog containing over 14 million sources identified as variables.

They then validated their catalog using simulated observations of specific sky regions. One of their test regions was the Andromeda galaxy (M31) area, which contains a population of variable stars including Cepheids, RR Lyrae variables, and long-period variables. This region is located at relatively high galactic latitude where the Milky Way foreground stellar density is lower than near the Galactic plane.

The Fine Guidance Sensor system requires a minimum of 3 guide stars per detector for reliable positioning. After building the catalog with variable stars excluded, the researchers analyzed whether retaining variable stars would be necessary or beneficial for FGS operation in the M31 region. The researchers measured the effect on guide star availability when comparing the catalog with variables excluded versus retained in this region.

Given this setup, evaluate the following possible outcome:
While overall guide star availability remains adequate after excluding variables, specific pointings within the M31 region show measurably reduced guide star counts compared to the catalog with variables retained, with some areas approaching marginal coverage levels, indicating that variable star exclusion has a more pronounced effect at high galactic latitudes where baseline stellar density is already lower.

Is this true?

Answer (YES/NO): NO